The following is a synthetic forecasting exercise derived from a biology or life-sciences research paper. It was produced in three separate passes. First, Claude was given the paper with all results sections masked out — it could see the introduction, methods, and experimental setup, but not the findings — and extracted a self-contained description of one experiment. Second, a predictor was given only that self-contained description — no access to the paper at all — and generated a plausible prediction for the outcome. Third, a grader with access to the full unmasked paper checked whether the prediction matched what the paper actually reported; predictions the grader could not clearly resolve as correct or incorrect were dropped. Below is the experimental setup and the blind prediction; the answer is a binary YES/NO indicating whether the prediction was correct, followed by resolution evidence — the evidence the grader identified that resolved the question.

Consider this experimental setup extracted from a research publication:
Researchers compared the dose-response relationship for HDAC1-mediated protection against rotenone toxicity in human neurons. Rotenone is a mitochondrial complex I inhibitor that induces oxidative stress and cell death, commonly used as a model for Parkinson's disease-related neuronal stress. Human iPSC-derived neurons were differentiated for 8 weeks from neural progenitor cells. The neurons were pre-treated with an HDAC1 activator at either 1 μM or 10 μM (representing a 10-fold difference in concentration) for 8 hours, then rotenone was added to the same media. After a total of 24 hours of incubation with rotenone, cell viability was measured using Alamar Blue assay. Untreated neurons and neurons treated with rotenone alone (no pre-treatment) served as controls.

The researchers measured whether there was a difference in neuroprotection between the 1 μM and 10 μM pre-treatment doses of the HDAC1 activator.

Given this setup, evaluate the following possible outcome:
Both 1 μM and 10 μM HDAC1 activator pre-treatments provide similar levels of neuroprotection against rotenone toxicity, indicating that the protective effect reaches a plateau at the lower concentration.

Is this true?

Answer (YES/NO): NO